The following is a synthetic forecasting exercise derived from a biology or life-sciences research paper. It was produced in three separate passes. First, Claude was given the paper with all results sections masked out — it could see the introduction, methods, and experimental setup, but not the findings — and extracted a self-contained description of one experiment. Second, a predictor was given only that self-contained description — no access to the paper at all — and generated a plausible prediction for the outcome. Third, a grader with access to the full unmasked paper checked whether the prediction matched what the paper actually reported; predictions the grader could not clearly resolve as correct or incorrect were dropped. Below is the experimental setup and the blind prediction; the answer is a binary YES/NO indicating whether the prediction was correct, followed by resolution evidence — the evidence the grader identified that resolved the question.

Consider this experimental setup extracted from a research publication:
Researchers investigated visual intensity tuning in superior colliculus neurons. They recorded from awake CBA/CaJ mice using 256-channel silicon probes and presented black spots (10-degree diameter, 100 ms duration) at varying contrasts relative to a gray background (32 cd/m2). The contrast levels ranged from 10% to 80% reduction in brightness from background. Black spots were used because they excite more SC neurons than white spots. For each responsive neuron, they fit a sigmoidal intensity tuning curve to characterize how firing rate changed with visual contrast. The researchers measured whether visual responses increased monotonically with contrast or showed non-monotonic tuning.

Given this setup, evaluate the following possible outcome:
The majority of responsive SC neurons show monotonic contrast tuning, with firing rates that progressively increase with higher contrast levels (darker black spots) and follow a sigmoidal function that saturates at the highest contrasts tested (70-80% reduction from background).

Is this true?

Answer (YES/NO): YES